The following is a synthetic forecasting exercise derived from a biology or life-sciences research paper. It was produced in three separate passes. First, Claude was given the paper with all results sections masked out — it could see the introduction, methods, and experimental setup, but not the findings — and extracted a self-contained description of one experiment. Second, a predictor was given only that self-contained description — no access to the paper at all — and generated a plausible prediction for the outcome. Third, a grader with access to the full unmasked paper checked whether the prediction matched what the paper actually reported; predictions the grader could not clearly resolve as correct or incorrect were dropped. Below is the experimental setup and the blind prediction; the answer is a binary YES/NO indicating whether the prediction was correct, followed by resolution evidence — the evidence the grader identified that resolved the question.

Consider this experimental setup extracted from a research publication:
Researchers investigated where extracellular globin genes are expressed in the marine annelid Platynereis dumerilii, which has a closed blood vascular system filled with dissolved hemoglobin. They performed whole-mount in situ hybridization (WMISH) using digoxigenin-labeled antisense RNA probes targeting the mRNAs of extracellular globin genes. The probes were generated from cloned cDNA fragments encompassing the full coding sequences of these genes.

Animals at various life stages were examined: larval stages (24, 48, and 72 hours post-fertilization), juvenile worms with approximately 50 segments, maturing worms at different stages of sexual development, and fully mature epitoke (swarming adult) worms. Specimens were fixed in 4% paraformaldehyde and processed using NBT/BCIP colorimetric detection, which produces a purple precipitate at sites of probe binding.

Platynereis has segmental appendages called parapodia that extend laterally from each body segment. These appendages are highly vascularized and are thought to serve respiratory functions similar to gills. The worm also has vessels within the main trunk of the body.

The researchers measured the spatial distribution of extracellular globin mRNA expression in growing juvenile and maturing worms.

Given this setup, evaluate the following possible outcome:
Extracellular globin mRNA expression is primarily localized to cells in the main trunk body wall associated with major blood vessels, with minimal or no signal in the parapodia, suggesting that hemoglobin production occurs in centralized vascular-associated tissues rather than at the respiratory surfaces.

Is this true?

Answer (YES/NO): NO